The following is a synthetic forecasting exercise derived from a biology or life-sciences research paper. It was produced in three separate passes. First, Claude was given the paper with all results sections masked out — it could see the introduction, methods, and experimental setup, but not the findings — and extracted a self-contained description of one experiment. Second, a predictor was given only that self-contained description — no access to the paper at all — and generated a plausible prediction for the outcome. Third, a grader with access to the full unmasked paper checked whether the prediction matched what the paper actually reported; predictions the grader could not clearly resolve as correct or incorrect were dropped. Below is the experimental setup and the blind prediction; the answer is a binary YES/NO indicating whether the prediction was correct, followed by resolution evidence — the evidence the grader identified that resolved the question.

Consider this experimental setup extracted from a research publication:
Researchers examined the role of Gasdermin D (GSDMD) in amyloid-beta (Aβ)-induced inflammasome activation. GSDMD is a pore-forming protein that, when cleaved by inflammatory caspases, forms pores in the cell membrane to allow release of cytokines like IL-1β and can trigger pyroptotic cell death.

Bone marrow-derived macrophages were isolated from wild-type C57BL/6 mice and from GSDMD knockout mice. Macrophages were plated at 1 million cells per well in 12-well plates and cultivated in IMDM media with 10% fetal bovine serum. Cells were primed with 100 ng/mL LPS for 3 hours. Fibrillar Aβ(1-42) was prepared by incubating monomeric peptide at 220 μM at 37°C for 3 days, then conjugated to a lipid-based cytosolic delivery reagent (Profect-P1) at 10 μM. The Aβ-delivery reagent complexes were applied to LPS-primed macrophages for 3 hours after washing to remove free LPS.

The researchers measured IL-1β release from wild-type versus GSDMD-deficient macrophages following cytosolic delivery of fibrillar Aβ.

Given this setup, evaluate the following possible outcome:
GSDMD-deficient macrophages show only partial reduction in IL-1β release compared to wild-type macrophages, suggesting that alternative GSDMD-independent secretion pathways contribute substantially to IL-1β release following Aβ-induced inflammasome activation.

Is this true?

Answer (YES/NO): NO